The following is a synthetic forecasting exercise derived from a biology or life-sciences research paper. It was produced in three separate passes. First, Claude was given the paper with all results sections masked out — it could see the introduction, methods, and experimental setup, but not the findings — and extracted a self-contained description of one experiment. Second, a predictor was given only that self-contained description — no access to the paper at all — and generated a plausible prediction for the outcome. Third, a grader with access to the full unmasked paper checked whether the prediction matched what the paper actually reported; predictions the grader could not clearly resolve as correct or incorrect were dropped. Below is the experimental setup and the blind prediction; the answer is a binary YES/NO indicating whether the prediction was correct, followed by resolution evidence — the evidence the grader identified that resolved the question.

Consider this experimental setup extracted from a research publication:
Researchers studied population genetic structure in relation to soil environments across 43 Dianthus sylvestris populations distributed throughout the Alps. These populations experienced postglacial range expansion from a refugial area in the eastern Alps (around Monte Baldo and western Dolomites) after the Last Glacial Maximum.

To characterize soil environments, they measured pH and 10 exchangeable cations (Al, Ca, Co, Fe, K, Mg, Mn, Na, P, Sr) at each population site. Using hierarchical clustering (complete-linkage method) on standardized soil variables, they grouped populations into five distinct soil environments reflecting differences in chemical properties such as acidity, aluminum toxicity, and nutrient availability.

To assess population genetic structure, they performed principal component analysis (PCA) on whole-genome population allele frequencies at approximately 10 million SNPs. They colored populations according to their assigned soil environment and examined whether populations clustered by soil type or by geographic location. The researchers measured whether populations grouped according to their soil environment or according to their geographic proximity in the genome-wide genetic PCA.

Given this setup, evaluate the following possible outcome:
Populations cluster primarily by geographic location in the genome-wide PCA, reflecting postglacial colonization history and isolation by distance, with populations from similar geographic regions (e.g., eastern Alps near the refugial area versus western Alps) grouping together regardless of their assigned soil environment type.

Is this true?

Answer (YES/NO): YES